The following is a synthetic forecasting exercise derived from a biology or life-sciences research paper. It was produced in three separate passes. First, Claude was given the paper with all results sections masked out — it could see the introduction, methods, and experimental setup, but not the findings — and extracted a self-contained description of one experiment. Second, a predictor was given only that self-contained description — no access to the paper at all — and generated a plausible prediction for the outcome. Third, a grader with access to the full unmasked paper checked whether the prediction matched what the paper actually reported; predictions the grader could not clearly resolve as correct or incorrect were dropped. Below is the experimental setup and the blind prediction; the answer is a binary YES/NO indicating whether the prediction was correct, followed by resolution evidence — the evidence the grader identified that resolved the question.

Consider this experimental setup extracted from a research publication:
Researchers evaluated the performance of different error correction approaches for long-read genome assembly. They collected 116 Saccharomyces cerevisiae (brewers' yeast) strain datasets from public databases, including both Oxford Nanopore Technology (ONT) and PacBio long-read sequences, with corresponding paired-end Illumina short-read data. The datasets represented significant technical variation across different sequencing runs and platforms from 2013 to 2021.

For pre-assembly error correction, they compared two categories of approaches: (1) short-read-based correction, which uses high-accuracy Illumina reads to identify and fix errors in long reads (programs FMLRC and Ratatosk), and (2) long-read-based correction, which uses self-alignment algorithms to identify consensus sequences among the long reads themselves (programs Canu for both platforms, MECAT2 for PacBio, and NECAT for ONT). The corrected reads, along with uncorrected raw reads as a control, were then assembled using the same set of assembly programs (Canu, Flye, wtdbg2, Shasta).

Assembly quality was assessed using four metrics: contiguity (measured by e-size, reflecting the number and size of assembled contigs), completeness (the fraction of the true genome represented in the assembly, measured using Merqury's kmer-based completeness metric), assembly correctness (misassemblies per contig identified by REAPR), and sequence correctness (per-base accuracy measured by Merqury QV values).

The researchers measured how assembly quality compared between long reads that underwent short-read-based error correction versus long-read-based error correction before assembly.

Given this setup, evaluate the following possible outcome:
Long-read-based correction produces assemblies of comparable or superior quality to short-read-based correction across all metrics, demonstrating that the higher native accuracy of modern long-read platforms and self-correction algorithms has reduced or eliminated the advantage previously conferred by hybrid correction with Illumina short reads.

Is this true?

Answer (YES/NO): NO